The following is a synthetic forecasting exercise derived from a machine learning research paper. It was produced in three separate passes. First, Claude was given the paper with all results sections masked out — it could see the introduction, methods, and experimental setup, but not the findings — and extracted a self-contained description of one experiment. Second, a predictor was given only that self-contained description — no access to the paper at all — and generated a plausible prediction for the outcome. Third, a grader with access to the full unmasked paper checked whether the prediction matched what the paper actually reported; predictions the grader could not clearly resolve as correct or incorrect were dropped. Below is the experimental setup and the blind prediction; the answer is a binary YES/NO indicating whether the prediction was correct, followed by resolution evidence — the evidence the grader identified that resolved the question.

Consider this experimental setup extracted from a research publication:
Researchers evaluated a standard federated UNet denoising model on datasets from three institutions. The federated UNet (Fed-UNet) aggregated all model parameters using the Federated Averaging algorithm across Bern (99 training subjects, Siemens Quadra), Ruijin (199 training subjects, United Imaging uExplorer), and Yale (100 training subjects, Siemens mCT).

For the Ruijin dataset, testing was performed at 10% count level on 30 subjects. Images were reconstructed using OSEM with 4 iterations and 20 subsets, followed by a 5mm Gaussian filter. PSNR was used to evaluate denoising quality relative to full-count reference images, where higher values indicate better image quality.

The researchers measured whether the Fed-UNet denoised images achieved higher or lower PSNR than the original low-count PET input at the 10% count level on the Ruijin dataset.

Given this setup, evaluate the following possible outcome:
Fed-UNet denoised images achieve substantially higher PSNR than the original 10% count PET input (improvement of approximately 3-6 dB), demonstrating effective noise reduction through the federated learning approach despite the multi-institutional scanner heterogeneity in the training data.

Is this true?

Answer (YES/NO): NO